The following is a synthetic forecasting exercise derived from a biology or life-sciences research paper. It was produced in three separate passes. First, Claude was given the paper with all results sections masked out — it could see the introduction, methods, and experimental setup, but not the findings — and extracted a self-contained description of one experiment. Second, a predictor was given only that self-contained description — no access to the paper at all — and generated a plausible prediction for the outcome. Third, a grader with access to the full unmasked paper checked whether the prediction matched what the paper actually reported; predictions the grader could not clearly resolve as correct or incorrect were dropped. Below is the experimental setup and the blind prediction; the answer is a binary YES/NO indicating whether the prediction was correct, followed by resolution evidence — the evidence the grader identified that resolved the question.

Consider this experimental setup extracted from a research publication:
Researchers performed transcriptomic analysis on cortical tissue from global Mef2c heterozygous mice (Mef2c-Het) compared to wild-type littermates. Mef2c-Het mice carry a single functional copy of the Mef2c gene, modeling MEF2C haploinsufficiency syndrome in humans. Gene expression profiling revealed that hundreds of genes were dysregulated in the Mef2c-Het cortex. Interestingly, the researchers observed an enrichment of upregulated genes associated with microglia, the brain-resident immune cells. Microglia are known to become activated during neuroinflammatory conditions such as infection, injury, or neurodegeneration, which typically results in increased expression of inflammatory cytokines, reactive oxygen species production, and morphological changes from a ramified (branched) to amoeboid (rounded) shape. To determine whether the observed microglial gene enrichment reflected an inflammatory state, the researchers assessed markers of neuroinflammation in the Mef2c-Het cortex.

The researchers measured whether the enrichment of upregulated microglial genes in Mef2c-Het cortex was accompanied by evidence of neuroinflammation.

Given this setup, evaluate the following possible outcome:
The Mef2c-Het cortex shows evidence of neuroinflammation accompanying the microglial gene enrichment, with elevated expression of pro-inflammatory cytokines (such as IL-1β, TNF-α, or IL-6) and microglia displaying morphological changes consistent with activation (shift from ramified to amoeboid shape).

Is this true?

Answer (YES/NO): NO